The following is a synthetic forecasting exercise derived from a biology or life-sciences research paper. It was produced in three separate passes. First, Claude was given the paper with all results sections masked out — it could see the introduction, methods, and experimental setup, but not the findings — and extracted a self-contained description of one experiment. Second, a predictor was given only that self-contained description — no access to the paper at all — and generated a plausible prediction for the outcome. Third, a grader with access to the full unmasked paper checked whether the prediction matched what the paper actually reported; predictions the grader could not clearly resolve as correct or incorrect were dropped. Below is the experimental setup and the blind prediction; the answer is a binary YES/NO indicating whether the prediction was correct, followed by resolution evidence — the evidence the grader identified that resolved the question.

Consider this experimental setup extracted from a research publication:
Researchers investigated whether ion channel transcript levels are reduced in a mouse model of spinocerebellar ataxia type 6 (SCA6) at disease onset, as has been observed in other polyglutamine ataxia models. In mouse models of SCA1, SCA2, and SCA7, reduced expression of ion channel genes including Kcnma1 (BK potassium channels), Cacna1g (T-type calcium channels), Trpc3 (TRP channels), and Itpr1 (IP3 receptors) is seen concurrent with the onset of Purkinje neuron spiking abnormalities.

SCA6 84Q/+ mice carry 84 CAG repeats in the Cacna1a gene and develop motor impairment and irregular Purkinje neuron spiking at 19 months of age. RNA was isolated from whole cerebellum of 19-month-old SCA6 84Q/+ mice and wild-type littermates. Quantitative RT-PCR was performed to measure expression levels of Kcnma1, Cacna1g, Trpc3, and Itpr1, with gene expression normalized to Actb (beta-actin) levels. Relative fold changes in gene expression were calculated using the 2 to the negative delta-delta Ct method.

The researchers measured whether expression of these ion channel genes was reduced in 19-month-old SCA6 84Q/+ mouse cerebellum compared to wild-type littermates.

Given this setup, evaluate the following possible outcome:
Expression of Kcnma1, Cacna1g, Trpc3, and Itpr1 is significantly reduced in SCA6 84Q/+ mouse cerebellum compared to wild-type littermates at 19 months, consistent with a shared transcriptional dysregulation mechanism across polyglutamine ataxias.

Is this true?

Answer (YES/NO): NO